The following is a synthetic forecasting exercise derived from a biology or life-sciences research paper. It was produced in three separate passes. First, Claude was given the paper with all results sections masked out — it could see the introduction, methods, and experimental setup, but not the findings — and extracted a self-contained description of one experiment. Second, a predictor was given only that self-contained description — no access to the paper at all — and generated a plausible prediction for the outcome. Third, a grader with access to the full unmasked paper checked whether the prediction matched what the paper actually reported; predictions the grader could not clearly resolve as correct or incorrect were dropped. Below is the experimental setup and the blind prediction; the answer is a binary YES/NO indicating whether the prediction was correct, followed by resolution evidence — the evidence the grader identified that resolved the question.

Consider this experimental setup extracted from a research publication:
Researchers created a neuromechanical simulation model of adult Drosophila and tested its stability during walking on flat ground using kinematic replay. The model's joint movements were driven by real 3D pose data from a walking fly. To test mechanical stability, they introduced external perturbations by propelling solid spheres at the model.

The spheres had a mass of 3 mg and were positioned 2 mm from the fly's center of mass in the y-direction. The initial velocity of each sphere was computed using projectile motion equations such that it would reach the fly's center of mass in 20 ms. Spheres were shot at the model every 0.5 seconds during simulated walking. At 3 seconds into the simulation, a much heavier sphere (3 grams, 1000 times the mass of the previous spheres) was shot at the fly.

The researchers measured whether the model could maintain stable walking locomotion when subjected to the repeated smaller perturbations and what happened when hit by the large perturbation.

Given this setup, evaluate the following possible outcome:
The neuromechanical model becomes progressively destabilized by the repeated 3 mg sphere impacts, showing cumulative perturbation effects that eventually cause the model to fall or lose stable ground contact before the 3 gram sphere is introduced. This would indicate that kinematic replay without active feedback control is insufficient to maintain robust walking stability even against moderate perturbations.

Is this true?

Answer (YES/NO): NO